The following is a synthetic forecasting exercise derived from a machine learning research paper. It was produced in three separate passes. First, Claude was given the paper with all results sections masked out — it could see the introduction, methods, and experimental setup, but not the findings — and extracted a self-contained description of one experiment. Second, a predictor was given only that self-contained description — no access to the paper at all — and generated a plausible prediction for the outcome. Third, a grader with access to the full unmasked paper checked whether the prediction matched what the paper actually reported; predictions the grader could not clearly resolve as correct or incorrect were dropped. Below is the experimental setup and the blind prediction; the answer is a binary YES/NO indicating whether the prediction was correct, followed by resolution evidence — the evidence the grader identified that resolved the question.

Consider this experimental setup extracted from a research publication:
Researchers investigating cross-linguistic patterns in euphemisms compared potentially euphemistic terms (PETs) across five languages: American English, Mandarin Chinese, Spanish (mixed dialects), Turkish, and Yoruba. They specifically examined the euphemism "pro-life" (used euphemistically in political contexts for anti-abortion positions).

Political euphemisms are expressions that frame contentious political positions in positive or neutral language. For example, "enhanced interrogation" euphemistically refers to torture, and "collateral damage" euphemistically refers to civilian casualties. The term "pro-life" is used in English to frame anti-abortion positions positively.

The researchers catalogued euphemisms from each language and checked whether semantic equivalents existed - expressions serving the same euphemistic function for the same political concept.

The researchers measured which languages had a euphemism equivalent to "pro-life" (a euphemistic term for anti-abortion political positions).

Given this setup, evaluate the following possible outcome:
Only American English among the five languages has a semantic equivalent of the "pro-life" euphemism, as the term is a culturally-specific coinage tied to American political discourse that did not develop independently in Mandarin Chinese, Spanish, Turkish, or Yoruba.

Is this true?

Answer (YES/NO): NO